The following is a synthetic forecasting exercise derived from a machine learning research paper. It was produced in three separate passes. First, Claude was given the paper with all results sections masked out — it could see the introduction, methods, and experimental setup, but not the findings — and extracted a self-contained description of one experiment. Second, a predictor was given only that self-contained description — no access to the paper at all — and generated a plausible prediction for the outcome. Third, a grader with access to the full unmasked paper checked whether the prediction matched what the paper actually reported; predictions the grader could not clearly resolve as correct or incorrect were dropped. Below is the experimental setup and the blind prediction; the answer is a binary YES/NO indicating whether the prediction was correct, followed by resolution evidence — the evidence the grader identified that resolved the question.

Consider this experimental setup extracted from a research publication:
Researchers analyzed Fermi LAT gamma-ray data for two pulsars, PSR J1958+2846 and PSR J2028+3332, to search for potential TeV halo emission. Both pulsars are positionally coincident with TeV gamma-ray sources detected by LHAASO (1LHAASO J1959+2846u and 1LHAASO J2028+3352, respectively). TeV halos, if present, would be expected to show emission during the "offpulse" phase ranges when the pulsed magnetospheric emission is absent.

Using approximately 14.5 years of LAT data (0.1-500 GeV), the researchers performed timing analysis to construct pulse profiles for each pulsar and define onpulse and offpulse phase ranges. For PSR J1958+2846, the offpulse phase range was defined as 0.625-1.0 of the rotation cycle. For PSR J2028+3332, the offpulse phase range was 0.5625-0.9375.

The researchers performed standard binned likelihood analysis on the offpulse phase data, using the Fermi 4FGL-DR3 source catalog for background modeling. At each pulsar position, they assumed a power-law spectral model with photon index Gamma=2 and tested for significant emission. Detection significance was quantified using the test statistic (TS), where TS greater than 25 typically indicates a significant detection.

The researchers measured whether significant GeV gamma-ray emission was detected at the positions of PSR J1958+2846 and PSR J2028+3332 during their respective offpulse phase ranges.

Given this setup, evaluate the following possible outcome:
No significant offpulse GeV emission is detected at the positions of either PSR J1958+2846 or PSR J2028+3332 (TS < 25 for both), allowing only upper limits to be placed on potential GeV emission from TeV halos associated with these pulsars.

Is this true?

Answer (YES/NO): YES